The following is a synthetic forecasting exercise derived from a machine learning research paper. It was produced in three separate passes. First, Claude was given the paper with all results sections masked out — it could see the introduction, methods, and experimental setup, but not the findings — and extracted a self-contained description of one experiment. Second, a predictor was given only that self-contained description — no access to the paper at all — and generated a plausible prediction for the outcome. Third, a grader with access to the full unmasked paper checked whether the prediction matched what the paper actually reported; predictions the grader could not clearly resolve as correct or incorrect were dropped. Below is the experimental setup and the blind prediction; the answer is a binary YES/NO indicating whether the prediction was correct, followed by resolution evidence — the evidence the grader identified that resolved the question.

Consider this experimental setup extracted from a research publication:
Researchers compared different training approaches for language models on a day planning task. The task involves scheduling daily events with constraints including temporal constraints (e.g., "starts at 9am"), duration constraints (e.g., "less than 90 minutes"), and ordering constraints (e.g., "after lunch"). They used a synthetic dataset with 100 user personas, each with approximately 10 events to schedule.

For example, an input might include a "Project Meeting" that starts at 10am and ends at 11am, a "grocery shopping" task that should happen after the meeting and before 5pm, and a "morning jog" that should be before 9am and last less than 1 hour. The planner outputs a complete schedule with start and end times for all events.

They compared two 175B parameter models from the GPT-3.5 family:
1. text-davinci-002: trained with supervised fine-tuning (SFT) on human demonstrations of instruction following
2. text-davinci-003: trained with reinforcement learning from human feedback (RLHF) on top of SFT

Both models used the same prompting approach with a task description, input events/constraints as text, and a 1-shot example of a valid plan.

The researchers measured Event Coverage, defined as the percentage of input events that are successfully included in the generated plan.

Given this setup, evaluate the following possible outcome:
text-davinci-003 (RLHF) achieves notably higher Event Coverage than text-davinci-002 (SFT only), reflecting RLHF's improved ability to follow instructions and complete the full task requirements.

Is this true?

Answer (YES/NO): YES